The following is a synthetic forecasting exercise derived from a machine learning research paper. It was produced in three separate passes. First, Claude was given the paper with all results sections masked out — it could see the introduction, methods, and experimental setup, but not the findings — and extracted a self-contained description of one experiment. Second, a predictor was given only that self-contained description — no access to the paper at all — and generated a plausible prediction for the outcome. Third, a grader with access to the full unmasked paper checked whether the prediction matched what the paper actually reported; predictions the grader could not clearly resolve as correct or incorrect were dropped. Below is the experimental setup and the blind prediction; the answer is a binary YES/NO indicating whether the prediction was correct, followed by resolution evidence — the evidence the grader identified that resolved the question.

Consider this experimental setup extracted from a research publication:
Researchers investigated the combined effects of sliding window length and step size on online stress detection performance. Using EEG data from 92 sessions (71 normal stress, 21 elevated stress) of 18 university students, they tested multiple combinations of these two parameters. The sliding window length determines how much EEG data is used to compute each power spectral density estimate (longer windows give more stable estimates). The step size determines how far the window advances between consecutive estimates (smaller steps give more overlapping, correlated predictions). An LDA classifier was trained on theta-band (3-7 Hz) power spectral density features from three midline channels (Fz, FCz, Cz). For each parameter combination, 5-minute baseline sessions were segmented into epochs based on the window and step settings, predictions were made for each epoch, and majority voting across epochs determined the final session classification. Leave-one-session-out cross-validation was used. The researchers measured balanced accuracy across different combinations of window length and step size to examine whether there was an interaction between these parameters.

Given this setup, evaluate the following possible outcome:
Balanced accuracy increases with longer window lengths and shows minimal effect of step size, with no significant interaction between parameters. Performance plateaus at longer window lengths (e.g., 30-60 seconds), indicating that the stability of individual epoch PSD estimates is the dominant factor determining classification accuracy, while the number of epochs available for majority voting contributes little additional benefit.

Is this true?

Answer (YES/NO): NO